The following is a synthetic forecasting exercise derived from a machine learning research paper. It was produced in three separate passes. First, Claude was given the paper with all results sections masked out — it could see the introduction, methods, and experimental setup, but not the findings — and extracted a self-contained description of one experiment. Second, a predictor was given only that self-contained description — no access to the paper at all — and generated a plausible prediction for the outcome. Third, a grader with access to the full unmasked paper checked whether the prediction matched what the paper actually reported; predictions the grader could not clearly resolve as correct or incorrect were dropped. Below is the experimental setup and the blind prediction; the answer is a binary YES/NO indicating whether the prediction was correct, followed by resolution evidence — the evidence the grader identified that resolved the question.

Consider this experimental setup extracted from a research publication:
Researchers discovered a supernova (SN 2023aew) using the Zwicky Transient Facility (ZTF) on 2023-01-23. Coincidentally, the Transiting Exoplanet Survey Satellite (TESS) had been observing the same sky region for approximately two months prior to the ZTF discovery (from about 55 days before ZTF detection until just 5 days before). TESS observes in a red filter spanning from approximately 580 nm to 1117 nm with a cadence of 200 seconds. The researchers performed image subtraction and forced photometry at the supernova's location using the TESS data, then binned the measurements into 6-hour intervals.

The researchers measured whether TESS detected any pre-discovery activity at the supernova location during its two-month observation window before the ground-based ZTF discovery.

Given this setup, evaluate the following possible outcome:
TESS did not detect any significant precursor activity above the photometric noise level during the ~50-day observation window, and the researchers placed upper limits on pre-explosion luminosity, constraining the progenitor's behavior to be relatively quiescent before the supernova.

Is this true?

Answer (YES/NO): NO